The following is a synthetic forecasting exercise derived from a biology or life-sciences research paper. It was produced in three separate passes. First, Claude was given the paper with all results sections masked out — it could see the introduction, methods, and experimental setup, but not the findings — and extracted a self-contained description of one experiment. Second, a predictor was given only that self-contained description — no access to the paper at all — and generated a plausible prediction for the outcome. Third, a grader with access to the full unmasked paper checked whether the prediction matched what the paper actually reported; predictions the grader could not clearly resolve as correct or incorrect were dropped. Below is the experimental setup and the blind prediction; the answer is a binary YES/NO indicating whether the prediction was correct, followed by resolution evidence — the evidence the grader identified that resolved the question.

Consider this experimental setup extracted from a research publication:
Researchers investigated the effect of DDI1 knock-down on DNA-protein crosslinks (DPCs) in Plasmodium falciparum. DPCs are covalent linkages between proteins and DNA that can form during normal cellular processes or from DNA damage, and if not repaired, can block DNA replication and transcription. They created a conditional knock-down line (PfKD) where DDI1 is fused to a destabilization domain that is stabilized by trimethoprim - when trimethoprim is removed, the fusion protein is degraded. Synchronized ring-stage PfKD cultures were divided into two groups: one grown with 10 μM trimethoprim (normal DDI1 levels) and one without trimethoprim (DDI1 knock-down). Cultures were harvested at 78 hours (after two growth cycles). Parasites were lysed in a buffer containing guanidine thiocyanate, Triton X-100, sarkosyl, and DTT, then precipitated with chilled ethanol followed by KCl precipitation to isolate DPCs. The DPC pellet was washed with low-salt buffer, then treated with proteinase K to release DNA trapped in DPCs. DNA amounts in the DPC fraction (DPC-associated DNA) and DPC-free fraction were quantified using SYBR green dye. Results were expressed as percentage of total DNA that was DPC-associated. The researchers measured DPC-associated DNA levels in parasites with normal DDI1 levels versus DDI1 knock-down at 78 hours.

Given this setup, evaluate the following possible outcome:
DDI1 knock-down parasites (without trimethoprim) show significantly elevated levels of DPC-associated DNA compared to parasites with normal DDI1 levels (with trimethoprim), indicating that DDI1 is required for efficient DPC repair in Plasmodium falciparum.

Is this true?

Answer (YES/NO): YES